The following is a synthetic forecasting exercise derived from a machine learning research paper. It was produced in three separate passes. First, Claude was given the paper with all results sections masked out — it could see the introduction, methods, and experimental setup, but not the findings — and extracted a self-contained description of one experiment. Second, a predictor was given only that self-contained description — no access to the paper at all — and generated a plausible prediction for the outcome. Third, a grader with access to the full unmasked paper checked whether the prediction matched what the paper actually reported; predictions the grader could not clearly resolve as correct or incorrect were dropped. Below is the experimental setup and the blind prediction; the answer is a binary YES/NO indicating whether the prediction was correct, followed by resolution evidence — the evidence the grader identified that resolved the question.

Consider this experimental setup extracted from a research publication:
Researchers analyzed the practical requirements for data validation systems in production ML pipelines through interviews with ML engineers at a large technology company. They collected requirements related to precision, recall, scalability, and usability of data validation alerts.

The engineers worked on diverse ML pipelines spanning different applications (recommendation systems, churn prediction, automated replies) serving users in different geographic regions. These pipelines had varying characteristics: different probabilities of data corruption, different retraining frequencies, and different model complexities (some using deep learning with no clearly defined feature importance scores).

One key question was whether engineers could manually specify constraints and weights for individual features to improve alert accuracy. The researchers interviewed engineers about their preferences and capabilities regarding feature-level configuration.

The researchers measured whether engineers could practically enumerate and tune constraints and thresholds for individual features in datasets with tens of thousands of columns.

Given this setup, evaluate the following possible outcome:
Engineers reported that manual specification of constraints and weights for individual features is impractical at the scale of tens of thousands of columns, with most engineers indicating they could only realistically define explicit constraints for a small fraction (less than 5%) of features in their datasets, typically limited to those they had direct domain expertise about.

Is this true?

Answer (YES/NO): NO